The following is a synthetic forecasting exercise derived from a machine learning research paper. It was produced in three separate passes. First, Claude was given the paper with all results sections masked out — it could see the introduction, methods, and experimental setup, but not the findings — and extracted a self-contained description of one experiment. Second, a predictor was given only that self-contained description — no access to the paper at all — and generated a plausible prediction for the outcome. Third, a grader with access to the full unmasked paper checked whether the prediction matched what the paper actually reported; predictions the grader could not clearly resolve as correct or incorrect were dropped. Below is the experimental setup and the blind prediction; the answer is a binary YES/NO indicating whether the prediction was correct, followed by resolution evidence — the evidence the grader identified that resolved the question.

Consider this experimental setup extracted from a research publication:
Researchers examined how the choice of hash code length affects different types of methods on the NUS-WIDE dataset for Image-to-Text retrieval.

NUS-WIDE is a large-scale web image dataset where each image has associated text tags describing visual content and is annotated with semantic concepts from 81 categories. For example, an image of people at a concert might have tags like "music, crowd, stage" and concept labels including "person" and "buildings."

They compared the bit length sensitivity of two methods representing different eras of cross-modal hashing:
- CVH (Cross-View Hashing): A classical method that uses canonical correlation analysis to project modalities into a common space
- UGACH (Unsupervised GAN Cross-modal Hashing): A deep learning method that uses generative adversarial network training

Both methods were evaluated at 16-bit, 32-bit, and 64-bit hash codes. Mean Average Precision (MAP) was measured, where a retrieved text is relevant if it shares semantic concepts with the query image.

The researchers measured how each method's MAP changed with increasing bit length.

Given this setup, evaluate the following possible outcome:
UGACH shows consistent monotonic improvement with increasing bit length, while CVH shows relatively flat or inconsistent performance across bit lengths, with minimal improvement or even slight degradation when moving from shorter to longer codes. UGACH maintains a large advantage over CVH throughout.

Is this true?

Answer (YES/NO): YES